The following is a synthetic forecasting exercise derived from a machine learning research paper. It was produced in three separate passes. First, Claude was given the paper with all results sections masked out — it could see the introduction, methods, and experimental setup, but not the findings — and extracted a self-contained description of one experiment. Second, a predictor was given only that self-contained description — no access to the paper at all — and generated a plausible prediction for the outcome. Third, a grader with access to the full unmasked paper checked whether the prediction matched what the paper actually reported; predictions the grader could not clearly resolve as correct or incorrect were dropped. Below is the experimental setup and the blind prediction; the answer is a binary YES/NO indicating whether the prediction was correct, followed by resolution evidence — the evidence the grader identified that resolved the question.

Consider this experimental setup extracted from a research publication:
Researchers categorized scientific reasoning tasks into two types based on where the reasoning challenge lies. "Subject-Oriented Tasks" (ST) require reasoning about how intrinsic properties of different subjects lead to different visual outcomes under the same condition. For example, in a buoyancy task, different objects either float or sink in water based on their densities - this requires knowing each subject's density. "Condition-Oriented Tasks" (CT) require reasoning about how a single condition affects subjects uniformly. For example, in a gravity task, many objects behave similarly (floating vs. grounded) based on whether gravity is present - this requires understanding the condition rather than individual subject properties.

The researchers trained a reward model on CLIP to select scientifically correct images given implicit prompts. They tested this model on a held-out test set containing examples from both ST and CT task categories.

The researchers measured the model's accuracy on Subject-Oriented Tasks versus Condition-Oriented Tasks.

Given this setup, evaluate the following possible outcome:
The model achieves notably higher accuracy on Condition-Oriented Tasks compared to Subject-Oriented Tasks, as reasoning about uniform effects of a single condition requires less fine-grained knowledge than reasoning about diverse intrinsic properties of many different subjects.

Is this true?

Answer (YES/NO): YES